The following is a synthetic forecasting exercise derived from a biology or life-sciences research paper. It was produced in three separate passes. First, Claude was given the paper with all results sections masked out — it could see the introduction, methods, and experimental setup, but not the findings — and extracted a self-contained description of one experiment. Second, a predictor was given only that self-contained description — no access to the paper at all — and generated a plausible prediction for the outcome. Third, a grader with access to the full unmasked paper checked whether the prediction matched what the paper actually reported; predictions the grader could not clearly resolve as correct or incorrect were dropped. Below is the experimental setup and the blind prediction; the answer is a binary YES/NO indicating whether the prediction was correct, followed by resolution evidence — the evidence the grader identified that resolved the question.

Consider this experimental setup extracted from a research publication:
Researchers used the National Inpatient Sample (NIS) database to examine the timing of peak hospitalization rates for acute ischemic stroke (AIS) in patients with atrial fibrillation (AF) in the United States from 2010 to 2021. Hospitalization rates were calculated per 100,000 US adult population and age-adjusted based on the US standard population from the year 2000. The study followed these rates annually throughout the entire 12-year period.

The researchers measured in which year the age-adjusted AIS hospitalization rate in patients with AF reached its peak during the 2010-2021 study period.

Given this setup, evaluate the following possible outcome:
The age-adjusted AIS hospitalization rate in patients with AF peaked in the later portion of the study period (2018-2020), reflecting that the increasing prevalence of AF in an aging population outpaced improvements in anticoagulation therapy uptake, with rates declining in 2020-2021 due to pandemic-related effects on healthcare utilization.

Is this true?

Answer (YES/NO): YES